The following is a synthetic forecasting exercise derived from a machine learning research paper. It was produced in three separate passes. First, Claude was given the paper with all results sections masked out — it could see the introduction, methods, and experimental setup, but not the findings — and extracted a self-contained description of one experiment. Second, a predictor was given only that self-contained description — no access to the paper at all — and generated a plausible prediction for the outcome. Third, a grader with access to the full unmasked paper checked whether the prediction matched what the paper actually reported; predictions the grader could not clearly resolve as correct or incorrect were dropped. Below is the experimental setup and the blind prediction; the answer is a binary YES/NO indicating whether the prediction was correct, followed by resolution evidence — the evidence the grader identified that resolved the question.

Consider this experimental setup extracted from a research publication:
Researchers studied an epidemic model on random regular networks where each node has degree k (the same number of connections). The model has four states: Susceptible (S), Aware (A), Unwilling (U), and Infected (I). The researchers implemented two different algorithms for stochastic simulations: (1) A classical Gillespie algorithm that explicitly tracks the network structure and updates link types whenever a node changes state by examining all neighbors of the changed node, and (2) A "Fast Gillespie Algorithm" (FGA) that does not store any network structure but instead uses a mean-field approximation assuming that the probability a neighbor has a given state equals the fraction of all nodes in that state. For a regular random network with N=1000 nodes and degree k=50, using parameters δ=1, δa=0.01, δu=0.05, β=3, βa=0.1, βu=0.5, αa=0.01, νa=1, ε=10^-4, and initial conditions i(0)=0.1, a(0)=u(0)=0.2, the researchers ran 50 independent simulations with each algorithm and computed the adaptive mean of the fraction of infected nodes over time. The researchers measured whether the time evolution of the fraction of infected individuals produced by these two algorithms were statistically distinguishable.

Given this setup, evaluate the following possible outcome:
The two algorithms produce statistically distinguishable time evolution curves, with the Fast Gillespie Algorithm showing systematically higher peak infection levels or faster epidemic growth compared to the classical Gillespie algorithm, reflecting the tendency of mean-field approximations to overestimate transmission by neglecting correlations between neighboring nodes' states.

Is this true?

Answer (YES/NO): NO